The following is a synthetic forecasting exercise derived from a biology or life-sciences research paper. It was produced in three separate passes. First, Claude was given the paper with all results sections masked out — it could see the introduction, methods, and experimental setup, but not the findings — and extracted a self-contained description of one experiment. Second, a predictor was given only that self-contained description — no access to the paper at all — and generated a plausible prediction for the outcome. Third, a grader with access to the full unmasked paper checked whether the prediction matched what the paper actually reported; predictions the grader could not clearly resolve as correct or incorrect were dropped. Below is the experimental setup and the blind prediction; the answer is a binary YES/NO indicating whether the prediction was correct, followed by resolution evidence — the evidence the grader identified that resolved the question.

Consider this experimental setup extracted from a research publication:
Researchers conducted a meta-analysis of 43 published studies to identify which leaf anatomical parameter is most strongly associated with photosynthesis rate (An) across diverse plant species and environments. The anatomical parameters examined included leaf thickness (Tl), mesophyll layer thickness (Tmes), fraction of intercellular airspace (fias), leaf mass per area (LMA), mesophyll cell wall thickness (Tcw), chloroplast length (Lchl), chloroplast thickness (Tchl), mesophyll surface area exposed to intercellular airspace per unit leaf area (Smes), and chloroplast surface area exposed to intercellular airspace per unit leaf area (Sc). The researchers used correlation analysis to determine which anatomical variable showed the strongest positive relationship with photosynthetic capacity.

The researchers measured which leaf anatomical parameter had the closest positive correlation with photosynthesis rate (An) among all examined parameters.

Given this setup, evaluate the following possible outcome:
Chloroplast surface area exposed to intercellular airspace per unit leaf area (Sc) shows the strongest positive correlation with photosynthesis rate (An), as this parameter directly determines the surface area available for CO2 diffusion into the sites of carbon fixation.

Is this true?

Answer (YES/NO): YES